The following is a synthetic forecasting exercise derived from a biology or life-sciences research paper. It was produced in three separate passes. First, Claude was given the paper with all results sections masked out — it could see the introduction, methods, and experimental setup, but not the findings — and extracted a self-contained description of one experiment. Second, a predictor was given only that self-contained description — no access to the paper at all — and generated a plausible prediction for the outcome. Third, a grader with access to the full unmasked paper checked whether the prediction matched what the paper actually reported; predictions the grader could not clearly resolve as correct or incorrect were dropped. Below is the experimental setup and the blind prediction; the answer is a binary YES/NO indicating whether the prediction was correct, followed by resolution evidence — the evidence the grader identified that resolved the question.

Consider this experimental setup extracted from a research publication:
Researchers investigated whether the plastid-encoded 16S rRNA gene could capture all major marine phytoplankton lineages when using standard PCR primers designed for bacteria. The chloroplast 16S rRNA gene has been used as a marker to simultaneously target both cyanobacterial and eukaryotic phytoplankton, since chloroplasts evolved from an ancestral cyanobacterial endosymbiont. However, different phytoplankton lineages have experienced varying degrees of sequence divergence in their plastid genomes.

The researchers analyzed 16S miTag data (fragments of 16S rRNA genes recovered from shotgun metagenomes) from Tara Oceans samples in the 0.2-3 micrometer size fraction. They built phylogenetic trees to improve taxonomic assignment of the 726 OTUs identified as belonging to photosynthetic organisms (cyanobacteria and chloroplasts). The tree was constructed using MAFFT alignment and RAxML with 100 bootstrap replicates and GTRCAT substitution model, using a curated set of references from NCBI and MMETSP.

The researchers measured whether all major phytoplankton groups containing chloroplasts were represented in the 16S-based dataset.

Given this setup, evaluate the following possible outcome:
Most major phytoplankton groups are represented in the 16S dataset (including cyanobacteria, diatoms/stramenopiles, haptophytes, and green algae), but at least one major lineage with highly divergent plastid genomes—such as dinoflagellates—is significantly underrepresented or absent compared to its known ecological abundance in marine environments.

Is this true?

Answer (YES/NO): YES